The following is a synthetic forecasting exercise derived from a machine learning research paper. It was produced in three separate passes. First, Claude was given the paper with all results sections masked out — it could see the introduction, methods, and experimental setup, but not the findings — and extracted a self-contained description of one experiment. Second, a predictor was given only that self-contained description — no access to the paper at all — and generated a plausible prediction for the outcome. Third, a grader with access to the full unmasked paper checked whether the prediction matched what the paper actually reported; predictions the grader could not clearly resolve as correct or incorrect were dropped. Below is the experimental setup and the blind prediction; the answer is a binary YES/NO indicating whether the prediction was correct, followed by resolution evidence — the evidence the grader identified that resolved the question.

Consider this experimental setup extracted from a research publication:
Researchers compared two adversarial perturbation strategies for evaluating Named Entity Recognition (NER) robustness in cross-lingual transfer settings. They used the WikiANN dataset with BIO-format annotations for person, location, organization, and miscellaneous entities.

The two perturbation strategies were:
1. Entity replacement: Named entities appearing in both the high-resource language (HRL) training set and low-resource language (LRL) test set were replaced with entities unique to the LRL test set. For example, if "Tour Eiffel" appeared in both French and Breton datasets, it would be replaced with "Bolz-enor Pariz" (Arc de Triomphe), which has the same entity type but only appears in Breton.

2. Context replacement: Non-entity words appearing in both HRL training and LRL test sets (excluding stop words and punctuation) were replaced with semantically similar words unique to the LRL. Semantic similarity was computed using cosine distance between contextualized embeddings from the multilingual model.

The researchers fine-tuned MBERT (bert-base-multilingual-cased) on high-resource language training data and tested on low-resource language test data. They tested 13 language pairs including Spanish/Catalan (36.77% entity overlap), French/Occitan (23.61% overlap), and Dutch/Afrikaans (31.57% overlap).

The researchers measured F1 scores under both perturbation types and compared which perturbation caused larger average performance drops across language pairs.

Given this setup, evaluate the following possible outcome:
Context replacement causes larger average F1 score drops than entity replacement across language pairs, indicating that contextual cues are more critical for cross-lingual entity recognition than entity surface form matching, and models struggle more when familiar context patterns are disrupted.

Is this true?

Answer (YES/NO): NO